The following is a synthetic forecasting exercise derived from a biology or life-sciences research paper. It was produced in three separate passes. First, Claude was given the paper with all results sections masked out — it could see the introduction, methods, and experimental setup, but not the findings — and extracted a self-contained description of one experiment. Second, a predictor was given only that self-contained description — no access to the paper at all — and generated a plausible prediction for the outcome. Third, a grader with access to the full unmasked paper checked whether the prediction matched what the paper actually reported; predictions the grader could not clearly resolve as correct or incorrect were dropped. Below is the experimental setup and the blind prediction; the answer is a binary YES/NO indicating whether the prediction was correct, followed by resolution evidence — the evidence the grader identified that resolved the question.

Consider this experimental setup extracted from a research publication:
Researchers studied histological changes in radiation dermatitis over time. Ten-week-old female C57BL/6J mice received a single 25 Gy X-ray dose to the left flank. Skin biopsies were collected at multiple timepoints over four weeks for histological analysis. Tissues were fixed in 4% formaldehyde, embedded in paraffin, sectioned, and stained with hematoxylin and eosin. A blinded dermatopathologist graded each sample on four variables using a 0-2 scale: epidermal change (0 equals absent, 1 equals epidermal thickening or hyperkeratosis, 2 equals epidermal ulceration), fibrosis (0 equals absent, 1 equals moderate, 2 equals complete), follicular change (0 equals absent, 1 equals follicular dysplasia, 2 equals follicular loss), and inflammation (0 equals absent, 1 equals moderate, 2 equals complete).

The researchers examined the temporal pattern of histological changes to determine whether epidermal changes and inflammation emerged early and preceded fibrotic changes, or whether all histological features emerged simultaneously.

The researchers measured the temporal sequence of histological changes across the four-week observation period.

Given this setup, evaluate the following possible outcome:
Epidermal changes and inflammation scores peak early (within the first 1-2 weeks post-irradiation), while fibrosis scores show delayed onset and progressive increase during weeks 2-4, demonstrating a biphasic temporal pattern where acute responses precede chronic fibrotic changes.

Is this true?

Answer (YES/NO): NO